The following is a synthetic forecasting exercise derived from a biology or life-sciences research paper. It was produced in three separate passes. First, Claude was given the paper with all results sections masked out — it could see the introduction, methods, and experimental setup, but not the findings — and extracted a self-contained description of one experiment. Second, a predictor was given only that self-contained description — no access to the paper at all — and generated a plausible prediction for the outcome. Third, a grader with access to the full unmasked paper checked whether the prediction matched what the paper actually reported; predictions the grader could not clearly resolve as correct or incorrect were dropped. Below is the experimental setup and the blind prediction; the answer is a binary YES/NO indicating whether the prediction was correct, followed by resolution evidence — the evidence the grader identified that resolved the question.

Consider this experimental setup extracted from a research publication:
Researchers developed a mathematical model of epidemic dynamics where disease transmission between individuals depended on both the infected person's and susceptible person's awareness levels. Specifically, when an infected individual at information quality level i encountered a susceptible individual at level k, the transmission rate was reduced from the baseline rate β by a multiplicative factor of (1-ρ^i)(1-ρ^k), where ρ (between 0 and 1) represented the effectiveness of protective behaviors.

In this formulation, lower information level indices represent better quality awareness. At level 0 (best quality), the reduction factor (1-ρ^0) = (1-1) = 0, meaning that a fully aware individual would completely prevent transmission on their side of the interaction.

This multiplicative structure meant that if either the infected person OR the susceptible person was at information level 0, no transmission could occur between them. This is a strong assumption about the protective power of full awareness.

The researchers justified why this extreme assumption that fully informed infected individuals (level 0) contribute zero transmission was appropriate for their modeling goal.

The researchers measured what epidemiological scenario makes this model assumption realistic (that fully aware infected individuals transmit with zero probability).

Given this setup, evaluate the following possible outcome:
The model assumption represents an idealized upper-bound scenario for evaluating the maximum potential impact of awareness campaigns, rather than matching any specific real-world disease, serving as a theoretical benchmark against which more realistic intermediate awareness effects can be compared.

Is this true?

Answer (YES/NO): NO